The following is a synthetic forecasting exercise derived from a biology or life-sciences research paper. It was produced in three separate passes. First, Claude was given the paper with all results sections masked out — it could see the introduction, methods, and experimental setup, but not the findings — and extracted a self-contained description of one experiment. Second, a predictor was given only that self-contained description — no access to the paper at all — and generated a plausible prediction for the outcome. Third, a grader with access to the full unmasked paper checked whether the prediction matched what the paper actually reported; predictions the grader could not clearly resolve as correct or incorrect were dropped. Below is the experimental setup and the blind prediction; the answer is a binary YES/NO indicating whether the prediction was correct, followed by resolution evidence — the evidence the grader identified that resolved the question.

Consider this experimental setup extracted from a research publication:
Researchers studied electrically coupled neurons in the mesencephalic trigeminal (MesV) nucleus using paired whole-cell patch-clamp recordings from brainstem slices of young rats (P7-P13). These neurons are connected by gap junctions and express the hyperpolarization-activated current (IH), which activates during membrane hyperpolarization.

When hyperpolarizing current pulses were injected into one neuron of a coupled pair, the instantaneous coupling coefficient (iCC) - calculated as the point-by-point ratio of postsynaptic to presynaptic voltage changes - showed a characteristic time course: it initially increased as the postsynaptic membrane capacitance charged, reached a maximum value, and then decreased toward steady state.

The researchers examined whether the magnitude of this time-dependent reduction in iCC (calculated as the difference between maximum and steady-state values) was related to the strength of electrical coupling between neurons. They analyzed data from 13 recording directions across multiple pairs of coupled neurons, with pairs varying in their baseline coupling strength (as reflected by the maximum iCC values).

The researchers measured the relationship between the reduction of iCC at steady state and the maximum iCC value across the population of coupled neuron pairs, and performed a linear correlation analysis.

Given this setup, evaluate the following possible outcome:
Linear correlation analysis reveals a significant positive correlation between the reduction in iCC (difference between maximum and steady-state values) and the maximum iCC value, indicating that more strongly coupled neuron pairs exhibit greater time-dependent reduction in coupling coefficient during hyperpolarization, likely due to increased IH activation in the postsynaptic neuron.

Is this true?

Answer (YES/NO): YES